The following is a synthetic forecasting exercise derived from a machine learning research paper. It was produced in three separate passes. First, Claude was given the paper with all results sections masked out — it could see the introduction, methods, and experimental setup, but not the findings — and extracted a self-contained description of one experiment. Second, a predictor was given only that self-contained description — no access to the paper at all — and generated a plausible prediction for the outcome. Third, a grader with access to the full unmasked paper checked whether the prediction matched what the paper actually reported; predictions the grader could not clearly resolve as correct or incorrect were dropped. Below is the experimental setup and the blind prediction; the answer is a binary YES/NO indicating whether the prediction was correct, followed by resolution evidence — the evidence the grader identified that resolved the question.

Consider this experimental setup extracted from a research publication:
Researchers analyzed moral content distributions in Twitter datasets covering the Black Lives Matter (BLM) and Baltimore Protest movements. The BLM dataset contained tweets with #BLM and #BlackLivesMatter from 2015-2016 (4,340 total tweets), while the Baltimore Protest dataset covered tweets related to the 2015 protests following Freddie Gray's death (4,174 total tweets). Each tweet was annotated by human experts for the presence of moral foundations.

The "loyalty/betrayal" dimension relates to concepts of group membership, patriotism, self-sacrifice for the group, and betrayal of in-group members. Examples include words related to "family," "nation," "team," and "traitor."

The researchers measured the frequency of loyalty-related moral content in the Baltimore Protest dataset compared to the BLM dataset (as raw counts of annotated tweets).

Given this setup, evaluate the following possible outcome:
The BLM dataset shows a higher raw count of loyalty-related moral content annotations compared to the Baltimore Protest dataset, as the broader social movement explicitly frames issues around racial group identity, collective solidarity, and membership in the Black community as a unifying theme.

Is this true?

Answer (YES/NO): NO